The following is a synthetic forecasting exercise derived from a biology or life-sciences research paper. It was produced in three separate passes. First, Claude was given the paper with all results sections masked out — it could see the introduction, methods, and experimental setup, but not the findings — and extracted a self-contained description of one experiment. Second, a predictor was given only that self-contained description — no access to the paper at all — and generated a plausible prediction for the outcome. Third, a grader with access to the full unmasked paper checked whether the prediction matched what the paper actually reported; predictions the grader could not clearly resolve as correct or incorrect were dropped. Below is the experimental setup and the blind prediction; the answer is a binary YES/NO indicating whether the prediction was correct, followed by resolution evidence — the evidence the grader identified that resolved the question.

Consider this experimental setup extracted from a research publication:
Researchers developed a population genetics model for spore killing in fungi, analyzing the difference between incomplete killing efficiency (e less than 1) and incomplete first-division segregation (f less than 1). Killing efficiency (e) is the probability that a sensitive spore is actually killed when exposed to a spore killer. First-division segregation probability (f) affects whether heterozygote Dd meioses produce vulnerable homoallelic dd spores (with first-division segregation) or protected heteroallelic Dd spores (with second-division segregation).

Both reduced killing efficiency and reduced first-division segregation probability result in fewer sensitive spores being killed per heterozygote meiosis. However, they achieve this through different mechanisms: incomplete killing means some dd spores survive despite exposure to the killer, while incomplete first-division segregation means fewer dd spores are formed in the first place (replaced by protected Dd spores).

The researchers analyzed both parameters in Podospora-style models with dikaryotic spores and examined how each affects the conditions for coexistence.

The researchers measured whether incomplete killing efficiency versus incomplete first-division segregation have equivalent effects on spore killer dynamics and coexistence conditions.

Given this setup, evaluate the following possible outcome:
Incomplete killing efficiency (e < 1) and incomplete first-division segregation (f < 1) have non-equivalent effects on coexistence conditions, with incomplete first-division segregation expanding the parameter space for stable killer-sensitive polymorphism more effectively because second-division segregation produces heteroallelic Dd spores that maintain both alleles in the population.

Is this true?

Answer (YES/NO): NO